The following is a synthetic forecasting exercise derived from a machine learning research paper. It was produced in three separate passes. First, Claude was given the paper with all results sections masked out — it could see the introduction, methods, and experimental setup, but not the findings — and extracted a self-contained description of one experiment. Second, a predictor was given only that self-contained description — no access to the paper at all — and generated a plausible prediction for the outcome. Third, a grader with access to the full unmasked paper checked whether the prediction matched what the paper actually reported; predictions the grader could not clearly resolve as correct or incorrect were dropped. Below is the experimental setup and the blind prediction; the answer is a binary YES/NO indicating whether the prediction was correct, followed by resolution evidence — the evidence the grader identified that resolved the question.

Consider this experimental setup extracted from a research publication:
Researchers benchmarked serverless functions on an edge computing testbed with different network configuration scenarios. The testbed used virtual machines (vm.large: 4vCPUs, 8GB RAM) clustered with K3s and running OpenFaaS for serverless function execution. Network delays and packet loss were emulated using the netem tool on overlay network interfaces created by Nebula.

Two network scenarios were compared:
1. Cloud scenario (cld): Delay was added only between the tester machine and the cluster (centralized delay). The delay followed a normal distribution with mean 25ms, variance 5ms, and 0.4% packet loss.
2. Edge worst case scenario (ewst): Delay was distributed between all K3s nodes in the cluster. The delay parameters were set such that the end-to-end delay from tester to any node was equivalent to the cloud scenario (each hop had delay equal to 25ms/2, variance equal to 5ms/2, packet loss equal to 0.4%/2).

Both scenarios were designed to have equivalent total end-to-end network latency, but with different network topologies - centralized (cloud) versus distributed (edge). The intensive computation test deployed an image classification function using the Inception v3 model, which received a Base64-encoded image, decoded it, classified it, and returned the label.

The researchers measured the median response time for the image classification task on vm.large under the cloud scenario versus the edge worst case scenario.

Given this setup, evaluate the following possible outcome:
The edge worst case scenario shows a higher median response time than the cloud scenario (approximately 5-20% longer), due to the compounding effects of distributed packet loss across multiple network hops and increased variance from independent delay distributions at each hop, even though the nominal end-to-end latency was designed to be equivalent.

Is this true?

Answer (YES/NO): NO